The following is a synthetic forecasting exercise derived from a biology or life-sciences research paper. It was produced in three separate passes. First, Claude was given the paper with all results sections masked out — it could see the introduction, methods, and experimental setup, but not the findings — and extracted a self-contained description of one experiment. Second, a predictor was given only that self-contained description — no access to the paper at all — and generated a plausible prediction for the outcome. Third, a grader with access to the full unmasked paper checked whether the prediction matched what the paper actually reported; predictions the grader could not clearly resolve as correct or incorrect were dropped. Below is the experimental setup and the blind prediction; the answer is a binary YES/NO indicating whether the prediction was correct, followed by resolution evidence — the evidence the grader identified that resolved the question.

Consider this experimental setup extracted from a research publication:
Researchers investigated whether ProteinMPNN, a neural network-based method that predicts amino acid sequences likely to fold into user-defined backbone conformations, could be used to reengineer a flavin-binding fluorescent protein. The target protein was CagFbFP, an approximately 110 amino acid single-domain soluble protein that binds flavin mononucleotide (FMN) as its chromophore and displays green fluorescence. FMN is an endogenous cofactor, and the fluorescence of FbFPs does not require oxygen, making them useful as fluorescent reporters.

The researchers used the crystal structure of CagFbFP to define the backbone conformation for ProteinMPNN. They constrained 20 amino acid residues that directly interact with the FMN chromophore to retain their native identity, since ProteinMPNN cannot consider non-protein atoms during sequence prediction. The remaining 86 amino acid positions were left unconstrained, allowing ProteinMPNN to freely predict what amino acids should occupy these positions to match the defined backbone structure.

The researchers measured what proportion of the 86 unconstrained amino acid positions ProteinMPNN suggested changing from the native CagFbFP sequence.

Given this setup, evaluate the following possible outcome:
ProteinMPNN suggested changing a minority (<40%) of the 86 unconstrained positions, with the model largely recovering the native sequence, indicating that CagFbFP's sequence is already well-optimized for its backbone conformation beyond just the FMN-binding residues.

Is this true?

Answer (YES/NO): NO